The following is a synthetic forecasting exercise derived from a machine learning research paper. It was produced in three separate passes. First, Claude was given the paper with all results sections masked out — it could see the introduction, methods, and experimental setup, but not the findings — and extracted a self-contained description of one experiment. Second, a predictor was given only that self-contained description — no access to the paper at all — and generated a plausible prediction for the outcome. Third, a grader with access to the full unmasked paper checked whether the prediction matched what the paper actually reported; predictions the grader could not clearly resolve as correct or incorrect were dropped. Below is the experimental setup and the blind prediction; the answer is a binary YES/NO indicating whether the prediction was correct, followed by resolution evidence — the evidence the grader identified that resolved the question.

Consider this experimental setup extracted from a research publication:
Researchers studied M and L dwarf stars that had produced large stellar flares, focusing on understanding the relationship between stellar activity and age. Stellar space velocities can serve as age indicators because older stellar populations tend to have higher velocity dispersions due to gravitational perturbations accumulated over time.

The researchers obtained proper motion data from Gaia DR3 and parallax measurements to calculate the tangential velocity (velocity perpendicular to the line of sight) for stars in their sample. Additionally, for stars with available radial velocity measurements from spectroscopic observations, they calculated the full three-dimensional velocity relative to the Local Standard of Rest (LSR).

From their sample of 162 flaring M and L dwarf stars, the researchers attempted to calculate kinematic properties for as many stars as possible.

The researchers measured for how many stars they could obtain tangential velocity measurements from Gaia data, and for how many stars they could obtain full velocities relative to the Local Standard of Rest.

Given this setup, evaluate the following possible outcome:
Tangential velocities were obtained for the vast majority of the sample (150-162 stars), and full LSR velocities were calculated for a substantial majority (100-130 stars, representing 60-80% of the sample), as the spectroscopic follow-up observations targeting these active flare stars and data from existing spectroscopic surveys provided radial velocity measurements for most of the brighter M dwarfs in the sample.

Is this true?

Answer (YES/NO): NO